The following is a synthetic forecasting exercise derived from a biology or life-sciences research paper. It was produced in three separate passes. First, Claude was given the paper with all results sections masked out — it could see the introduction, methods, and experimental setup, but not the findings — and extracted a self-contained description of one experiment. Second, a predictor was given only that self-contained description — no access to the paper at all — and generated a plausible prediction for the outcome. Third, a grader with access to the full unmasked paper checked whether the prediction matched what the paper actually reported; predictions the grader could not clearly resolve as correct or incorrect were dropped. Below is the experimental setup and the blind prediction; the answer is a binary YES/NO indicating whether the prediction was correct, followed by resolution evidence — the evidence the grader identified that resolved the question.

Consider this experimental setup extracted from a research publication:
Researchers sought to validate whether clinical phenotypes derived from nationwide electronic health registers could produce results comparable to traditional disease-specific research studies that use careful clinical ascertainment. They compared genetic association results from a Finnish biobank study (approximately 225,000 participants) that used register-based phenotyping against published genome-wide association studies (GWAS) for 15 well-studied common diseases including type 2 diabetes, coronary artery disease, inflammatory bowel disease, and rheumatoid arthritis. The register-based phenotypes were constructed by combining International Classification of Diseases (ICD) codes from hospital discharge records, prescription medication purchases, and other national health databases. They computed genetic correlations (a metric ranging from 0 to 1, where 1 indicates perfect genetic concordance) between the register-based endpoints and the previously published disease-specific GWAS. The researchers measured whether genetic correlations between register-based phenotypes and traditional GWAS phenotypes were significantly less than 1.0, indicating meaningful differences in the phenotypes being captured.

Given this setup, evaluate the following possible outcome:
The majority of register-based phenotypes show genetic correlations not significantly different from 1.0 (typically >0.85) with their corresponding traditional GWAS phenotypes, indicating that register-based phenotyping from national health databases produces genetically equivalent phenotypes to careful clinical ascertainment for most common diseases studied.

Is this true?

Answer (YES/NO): YES